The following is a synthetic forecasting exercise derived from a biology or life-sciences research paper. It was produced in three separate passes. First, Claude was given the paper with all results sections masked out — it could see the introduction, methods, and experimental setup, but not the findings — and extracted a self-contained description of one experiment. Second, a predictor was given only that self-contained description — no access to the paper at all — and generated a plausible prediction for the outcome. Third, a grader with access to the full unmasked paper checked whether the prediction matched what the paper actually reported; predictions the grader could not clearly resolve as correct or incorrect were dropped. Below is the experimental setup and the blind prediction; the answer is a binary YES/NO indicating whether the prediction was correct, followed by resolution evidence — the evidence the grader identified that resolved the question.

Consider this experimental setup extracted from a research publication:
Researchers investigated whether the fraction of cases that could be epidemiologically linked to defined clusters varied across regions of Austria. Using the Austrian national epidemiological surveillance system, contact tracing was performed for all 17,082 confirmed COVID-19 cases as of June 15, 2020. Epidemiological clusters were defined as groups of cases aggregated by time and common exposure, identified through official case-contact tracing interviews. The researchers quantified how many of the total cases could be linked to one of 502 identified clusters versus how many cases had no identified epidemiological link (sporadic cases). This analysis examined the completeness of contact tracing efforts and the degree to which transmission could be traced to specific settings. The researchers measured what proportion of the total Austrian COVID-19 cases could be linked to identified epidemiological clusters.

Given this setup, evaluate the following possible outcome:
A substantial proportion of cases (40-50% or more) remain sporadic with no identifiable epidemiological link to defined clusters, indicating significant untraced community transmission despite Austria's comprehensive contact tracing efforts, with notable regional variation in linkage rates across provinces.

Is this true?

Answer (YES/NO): NO